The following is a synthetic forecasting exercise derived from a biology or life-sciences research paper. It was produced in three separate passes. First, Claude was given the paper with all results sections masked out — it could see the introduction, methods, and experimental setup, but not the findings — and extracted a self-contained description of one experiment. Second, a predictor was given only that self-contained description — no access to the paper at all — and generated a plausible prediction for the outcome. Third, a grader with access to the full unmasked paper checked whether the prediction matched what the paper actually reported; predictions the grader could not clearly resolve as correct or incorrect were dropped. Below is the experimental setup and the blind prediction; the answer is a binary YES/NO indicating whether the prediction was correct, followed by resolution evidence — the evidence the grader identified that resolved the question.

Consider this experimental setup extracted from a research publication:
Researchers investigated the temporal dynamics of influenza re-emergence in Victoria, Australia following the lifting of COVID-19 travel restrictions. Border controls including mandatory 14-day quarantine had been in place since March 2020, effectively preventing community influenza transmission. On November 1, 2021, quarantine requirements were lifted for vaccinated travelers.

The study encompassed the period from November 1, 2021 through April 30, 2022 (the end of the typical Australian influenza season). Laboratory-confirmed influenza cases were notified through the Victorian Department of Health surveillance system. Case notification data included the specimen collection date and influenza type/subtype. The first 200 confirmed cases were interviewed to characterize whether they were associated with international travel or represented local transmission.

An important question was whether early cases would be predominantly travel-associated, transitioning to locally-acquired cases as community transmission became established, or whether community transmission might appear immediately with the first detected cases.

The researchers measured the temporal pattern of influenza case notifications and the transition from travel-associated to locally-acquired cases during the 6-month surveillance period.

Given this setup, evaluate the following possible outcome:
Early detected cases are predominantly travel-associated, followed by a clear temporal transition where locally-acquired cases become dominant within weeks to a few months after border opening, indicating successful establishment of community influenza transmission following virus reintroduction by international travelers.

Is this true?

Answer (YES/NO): NO